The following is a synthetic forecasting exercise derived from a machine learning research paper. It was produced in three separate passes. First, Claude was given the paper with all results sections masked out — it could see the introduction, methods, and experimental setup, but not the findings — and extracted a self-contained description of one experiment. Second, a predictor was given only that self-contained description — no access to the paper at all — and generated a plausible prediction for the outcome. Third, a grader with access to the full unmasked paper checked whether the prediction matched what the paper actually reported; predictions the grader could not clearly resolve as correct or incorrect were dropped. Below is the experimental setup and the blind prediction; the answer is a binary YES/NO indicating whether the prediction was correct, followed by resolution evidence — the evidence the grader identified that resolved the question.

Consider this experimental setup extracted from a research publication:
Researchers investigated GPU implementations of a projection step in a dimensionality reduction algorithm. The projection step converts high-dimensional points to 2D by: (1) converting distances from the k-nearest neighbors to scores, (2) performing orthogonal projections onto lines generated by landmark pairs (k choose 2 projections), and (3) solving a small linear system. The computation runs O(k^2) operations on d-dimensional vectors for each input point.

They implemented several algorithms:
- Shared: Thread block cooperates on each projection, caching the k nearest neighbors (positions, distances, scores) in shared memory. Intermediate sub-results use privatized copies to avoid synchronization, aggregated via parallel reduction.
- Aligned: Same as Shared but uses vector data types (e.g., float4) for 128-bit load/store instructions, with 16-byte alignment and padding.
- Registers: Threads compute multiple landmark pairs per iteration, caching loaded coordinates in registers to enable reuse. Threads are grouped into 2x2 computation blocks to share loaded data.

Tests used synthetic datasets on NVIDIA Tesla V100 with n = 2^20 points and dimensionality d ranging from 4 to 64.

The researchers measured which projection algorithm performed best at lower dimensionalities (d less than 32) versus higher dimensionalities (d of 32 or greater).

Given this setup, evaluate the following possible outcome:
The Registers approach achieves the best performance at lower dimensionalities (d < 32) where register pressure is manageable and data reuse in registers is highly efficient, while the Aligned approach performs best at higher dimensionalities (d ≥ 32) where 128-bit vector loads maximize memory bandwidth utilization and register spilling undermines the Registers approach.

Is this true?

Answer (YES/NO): NO